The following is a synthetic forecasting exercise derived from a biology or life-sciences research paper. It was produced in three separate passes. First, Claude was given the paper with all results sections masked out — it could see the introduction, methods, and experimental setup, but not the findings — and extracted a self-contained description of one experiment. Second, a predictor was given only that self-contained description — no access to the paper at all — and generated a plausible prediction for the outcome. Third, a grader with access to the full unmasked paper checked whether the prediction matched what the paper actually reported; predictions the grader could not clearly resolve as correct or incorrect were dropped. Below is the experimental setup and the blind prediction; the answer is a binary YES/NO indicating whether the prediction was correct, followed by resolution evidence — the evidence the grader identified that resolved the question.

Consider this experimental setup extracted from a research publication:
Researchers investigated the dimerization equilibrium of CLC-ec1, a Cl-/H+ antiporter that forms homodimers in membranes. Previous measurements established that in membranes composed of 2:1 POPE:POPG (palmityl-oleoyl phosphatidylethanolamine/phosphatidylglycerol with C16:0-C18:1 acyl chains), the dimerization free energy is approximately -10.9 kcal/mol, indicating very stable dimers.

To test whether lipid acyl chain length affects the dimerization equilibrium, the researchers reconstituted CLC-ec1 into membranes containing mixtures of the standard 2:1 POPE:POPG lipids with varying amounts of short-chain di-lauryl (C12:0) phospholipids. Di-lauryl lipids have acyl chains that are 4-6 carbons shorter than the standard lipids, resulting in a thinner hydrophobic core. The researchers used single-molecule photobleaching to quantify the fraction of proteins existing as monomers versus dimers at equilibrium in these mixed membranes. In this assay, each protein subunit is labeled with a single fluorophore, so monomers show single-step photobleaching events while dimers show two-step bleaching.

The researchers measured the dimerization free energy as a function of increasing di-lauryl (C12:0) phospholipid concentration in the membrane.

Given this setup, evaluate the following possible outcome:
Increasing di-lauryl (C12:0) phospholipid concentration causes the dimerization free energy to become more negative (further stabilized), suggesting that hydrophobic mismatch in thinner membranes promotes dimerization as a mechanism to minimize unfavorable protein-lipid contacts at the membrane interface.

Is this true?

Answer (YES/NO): NO